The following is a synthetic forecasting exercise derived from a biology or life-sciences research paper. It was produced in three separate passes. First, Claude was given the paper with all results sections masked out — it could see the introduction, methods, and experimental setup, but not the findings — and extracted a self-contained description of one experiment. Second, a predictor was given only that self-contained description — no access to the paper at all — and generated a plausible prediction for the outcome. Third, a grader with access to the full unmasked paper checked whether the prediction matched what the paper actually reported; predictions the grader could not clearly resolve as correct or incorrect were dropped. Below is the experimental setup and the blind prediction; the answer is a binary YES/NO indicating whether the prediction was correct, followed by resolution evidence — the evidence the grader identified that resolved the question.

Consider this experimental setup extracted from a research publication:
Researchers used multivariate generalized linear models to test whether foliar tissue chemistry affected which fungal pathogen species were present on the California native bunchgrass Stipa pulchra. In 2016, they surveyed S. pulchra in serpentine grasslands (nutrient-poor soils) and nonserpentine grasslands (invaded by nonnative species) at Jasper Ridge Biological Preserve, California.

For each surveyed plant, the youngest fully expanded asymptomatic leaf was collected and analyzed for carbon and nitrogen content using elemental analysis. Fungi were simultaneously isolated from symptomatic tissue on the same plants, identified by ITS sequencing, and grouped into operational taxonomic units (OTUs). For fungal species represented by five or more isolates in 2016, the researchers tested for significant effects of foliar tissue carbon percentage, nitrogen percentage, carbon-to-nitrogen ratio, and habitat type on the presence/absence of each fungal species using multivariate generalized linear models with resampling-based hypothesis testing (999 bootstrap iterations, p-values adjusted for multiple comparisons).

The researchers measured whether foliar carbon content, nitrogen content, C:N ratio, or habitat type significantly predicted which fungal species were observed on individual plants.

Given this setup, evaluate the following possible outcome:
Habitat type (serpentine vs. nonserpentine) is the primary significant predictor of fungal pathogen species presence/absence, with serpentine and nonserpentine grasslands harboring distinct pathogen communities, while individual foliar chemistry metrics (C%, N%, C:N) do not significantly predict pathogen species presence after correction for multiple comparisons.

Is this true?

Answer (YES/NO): YES